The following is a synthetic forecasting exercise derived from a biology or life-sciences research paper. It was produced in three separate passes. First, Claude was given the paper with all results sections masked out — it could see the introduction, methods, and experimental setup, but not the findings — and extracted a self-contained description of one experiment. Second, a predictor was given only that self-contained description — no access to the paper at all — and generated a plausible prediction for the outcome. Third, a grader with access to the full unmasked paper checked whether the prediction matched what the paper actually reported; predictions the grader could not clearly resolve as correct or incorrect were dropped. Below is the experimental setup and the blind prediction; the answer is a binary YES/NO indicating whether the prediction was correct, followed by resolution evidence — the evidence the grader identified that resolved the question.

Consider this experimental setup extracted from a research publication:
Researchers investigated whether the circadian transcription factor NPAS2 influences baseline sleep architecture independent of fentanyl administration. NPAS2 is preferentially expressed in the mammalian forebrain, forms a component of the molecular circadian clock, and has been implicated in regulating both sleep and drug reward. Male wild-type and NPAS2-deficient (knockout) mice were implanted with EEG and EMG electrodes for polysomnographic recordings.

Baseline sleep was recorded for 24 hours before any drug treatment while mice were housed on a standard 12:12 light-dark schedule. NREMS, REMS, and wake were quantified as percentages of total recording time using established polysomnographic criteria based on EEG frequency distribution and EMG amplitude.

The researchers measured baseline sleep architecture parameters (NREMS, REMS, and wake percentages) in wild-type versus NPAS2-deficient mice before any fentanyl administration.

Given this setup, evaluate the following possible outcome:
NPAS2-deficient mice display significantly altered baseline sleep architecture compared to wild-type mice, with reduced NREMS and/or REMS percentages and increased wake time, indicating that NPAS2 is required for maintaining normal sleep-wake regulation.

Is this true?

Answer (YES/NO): NO